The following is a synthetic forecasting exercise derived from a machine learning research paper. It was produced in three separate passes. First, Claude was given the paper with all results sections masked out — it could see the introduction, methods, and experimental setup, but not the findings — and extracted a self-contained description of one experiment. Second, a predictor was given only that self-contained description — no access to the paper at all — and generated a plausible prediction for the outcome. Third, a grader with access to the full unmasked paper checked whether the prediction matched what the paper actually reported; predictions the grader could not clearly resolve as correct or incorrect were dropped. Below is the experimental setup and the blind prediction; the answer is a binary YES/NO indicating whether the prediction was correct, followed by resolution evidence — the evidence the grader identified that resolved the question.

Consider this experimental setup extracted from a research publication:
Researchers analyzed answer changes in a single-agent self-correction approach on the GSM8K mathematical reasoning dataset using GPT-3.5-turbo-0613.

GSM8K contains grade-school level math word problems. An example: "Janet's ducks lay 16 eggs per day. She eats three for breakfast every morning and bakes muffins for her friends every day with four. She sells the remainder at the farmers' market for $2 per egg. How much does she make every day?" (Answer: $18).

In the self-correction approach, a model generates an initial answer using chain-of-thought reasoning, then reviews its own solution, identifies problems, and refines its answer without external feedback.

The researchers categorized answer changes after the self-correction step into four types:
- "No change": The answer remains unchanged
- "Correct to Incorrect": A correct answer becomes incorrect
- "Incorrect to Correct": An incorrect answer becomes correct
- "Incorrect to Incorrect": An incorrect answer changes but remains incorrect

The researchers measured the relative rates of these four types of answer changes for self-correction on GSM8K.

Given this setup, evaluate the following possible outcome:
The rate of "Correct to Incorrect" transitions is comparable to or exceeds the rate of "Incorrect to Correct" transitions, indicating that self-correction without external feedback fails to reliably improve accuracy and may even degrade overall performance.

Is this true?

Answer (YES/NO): YES